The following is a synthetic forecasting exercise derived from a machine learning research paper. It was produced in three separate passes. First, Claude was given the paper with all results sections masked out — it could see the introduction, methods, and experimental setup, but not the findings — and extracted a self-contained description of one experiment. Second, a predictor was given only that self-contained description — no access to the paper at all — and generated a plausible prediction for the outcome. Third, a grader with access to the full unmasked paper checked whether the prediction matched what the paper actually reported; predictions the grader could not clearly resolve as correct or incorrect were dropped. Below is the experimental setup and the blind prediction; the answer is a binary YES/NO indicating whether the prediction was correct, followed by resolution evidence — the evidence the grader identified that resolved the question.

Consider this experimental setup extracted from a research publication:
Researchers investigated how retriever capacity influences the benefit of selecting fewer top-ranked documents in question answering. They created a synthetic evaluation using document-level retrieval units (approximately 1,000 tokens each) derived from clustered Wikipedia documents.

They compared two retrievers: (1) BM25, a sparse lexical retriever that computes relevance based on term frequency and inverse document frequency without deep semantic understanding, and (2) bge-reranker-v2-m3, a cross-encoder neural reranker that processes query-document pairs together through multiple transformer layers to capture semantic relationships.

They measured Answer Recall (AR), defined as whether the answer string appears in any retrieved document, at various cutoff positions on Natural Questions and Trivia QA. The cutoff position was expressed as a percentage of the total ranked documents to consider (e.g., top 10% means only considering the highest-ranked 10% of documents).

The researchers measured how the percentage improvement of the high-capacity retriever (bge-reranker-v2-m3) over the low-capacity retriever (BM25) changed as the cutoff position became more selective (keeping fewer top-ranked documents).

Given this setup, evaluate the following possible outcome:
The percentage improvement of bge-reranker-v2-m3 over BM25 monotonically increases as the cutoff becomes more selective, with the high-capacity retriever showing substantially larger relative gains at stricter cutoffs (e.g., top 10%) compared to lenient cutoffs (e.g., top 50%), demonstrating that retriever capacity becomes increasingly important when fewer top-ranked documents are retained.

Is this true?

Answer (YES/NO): YES